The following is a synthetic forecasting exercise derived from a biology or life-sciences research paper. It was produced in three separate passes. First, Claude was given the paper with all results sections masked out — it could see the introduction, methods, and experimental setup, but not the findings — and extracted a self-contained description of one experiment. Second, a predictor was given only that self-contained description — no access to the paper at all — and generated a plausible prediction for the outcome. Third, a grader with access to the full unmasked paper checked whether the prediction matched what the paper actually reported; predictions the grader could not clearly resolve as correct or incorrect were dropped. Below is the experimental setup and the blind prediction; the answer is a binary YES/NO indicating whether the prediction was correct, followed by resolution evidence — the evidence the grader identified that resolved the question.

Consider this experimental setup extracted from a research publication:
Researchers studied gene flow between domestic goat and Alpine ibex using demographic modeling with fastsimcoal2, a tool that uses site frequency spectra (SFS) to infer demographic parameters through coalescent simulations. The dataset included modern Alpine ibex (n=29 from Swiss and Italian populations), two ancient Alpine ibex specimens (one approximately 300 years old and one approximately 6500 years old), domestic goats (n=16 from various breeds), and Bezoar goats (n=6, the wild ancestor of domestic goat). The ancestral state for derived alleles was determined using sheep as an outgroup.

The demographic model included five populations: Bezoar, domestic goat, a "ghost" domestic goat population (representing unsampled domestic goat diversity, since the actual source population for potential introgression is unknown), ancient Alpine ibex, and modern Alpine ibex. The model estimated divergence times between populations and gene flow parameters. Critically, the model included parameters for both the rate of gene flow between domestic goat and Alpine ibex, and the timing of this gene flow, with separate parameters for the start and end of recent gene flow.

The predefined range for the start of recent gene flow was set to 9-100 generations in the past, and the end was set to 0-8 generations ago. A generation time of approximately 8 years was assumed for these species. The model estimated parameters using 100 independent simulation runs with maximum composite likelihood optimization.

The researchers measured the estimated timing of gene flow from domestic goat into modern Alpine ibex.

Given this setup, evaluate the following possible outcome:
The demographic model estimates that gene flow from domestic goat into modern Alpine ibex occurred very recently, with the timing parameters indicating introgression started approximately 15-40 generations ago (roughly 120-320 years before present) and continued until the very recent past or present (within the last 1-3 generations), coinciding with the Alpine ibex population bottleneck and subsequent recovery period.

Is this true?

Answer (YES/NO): NO